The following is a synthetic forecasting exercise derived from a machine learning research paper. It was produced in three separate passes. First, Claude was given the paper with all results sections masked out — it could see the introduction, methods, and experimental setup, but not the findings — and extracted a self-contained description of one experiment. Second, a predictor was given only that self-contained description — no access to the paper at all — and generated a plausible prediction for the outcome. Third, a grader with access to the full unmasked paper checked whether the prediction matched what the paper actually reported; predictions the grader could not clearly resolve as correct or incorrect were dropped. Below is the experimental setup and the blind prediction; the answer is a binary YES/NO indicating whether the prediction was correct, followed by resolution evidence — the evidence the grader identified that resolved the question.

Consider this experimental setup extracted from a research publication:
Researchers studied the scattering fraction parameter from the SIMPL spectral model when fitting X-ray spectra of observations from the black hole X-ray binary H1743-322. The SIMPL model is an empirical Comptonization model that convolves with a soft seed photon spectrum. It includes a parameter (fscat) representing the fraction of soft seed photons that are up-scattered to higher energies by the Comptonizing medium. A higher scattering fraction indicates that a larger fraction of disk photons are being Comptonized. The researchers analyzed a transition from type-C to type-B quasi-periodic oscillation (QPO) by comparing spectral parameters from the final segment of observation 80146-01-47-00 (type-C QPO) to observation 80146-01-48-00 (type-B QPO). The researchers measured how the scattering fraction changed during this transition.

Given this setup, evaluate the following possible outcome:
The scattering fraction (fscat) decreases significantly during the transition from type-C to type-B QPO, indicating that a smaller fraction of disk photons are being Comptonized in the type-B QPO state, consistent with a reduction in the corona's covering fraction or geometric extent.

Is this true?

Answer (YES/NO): YES